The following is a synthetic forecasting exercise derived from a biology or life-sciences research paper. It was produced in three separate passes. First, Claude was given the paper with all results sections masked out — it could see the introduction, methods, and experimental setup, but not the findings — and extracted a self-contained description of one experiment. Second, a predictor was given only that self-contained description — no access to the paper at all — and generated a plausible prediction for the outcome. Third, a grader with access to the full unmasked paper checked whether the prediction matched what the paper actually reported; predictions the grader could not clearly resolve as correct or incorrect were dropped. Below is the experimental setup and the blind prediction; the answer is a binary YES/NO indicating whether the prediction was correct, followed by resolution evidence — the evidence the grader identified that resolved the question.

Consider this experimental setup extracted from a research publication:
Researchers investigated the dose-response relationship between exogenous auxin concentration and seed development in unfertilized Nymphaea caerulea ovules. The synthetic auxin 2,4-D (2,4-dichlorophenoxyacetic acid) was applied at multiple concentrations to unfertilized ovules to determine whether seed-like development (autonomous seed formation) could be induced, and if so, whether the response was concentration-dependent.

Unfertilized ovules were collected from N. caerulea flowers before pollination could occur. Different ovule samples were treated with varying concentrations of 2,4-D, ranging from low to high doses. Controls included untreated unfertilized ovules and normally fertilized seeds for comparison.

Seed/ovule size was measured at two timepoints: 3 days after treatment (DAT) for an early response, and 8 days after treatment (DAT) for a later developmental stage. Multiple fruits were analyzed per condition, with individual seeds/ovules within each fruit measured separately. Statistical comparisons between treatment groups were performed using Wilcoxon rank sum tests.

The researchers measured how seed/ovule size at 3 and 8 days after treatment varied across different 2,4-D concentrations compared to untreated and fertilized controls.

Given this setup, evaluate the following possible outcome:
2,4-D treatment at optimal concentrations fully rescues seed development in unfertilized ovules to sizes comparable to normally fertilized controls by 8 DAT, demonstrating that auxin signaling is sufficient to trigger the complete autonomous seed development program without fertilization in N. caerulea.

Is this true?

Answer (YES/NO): NO